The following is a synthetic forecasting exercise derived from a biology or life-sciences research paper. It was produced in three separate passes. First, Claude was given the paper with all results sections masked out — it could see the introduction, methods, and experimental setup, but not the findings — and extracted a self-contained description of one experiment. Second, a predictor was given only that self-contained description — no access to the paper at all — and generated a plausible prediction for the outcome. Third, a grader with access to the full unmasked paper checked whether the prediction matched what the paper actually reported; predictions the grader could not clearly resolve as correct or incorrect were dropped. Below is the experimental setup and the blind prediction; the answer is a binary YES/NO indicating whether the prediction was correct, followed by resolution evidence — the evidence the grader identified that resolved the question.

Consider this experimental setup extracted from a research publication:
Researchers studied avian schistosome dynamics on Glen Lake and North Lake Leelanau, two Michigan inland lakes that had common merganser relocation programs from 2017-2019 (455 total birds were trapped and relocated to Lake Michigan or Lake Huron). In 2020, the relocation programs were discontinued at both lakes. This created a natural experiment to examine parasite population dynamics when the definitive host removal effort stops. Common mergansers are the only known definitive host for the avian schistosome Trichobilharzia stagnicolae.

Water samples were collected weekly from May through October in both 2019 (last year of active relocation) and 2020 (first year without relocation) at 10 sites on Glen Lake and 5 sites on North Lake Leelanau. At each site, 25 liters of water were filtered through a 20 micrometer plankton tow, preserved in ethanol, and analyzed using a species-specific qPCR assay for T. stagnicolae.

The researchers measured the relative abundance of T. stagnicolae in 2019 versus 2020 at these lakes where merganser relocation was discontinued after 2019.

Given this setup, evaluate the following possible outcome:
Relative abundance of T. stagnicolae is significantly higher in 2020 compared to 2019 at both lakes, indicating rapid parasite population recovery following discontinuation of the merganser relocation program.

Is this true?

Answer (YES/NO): NO